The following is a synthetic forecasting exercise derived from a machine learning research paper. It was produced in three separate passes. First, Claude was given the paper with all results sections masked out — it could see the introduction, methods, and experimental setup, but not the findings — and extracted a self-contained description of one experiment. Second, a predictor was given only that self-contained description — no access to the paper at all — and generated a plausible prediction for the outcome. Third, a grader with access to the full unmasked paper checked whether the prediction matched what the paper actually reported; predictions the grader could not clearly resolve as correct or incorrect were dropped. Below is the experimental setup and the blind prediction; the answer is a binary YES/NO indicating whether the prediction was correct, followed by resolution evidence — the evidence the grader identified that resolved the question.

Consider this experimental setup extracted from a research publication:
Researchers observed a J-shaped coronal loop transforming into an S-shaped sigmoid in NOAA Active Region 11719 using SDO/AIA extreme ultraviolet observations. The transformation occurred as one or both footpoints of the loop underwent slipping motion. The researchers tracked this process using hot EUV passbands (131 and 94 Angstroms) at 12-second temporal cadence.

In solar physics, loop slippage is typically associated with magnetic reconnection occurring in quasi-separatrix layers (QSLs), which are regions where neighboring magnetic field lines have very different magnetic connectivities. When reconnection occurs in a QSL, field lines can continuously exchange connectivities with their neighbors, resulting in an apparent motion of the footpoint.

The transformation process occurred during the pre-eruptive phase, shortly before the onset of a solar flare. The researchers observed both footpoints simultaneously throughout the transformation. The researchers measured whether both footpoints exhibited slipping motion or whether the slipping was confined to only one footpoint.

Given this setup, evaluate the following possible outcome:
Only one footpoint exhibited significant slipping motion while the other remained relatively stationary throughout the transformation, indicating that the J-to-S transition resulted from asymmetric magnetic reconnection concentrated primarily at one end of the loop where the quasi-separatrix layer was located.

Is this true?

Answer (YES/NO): YES